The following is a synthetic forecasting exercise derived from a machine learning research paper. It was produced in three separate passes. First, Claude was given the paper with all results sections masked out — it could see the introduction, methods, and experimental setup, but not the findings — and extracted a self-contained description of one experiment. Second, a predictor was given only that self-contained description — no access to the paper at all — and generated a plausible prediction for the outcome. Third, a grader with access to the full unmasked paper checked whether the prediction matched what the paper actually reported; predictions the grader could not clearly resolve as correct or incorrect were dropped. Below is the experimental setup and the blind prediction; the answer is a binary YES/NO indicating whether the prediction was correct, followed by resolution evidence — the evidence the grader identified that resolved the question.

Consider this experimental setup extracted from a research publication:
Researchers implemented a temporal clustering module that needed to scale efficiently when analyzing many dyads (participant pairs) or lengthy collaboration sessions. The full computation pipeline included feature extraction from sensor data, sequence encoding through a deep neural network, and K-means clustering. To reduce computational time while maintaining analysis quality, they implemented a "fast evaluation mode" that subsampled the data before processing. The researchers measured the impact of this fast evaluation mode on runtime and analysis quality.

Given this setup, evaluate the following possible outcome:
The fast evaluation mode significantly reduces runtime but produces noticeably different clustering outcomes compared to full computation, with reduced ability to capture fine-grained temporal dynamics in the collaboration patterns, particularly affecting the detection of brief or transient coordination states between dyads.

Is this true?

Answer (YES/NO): NO